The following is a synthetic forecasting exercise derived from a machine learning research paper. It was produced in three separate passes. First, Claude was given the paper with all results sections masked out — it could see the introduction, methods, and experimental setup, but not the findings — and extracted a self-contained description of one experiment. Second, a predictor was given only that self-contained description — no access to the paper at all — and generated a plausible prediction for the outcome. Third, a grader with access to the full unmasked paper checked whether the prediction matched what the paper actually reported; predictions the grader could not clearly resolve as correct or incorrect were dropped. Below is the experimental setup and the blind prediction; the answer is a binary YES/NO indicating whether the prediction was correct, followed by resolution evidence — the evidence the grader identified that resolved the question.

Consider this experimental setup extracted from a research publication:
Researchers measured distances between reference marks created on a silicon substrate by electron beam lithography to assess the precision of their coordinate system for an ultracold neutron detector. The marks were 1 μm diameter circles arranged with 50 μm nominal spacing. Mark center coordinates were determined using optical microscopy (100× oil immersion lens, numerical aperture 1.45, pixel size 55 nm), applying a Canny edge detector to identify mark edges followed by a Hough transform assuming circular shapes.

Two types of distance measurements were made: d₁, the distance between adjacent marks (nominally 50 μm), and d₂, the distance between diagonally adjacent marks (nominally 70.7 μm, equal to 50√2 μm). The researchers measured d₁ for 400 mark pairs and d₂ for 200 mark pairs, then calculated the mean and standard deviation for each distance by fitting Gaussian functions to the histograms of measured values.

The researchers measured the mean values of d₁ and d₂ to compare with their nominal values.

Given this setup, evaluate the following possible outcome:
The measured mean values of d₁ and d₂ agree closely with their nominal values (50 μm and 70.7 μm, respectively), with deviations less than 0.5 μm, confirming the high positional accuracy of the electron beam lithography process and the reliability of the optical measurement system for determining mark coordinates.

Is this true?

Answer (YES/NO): YES